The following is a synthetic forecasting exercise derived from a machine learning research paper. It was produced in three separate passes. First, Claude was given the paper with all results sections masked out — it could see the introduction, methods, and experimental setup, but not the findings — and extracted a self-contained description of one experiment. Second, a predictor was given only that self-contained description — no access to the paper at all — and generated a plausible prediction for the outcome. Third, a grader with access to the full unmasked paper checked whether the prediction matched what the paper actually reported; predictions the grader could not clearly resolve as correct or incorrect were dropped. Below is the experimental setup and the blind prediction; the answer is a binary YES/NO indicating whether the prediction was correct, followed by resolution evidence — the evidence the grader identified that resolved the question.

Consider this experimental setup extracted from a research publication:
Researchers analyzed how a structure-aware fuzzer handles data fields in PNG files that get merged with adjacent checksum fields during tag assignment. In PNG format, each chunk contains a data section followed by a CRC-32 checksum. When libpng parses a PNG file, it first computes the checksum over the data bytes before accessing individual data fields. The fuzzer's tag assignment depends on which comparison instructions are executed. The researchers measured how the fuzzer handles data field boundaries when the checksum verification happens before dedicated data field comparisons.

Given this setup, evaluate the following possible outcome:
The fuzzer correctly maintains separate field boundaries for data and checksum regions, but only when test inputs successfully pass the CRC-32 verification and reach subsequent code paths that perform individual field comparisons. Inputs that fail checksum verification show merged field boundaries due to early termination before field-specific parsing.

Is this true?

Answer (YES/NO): NO